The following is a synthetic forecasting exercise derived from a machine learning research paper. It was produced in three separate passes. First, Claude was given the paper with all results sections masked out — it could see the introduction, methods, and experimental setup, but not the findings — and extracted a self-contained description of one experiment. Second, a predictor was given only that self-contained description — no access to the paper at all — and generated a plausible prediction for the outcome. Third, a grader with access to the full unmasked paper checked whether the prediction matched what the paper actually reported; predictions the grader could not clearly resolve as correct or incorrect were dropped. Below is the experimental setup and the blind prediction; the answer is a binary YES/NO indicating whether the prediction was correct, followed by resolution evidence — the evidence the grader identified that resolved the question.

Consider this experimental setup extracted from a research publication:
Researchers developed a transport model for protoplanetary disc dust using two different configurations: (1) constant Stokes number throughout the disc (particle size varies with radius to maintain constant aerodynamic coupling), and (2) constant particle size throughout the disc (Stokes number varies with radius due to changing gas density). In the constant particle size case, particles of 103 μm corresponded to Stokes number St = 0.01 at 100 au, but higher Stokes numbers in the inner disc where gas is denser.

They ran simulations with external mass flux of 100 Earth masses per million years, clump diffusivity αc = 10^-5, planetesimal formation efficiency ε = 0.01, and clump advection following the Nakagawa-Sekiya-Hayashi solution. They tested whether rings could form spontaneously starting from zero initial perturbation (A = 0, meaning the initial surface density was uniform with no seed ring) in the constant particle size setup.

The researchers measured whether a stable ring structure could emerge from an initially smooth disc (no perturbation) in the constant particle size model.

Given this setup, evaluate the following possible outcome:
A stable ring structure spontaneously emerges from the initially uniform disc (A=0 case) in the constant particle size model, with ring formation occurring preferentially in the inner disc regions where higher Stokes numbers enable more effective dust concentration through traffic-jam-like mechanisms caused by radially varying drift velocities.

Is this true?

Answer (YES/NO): NO